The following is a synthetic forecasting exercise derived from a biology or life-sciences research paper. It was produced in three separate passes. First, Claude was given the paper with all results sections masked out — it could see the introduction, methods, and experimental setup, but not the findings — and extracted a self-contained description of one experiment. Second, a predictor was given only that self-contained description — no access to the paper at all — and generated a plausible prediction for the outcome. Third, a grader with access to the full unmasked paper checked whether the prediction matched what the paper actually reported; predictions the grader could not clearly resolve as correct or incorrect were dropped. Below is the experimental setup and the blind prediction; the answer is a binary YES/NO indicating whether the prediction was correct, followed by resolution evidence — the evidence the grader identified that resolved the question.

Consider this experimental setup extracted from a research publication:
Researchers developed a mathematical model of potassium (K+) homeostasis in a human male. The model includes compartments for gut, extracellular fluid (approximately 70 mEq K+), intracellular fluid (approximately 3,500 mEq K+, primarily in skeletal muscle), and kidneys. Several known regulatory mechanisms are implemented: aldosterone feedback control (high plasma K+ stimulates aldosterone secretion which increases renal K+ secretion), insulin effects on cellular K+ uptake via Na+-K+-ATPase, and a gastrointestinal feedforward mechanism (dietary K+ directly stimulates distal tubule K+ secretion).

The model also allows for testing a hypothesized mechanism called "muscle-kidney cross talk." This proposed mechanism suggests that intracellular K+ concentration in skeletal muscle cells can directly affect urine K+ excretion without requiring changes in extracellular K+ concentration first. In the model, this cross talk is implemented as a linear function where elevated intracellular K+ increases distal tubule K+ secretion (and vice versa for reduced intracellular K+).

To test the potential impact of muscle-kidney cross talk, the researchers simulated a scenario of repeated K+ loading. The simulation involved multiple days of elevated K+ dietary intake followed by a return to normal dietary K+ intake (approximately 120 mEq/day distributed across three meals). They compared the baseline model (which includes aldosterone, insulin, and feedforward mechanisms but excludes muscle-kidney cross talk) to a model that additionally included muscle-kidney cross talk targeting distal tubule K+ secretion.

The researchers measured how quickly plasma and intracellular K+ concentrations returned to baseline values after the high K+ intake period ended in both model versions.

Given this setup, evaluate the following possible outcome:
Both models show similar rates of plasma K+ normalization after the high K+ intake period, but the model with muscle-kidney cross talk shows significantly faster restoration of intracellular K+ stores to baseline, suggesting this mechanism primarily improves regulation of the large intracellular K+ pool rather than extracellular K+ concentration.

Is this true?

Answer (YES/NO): NO